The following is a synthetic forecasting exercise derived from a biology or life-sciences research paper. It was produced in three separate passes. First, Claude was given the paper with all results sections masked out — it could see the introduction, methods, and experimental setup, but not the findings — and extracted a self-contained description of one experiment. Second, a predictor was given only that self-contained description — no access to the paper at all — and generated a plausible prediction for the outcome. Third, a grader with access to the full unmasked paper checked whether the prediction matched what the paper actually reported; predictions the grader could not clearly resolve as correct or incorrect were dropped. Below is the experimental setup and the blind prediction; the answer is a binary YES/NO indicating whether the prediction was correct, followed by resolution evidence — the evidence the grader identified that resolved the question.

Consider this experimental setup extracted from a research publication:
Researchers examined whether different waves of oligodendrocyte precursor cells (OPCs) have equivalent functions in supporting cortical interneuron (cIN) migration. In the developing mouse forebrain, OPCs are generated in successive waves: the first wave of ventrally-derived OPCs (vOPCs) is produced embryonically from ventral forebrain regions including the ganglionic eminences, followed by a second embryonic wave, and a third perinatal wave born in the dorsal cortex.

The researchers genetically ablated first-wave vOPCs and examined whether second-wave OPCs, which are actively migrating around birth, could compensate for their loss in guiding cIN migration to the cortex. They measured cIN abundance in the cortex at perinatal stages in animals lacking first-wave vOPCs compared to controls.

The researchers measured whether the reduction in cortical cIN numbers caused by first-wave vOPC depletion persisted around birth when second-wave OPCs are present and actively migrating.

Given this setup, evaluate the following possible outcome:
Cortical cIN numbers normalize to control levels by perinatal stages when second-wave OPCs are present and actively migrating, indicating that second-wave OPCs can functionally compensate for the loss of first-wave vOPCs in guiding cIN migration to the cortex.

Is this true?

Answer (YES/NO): NO